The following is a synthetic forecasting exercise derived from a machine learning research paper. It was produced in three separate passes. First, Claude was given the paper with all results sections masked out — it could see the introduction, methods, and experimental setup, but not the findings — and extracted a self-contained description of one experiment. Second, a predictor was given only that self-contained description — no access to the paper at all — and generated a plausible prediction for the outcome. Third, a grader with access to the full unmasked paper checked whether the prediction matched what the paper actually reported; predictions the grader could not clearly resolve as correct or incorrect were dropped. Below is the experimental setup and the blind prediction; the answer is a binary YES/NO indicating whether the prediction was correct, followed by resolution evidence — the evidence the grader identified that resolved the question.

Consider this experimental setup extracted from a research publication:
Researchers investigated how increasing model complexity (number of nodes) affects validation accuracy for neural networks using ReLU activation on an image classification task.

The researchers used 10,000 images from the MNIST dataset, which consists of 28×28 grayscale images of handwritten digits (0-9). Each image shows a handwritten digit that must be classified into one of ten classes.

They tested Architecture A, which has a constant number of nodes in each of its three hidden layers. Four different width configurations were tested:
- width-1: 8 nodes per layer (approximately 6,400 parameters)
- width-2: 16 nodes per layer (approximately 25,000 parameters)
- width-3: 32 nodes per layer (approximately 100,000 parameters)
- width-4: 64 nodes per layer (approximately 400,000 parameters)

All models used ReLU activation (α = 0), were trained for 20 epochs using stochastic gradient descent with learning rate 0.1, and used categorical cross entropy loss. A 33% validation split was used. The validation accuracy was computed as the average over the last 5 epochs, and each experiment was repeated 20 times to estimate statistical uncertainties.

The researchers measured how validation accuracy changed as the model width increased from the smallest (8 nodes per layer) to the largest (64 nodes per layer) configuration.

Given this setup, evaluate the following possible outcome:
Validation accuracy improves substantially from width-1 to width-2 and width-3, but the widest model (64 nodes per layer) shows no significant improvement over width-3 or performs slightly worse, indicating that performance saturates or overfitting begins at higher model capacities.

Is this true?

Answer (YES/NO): NO